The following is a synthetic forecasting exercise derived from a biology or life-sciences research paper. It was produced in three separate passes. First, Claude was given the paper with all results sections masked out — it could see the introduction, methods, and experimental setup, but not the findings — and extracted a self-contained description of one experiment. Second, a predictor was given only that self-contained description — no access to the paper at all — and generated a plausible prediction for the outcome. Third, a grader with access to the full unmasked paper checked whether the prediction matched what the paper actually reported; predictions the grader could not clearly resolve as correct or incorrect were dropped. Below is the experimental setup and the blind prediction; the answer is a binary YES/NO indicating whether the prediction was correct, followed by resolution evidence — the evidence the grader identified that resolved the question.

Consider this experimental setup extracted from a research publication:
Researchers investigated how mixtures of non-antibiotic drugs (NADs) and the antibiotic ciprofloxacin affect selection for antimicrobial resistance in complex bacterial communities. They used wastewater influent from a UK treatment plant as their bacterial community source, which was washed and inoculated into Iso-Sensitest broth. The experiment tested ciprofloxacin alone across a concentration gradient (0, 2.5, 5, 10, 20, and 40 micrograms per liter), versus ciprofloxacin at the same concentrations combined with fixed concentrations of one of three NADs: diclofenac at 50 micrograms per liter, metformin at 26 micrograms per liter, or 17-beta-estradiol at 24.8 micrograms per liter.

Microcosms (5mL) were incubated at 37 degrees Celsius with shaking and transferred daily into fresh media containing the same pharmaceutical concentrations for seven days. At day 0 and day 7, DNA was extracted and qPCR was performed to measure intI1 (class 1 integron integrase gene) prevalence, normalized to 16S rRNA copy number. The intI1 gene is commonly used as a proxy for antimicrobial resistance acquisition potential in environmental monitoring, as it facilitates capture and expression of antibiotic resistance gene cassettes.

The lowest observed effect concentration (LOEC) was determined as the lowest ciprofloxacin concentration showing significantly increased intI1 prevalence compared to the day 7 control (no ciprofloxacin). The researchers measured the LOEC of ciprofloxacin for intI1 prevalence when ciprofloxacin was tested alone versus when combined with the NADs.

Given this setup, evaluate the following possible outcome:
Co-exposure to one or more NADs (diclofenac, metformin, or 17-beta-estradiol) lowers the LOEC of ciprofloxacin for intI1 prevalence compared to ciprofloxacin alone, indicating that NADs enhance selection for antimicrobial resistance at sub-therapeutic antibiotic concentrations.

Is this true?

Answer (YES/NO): YES